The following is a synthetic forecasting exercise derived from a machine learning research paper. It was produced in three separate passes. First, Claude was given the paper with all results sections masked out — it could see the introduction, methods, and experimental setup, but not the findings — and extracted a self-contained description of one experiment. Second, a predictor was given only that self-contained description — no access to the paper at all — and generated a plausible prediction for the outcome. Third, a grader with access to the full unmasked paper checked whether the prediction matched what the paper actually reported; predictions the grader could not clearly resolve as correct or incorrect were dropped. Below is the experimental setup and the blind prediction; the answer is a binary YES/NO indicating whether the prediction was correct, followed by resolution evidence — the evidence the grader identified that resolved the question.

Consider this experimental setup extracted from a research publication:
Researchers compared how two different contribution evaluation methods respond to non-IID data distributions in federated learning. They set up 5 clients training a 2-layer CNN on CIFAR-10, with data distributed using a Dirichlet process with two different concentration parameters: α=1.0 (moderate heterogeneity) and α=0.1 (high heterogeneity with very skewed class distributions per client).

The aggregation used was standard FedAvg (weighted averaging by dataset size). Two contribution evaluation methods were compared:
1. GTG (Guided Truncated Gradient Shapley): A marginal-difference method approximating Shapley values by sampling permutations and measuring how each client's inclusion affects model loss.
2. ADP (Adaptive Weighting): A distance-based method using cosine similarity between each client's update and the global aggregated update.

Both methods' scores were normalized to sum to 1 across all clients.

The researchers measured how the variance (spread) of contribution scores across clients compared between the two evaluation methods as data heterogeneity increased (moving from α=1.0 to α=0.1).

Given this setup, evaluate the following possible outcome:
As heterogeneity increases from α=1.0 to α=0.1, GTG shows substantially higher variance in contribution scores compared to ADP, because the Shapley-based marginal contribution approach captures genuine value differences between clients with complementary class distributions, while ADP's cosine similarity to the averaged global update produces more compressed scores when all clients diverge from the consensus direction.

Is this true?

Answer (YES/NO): NO